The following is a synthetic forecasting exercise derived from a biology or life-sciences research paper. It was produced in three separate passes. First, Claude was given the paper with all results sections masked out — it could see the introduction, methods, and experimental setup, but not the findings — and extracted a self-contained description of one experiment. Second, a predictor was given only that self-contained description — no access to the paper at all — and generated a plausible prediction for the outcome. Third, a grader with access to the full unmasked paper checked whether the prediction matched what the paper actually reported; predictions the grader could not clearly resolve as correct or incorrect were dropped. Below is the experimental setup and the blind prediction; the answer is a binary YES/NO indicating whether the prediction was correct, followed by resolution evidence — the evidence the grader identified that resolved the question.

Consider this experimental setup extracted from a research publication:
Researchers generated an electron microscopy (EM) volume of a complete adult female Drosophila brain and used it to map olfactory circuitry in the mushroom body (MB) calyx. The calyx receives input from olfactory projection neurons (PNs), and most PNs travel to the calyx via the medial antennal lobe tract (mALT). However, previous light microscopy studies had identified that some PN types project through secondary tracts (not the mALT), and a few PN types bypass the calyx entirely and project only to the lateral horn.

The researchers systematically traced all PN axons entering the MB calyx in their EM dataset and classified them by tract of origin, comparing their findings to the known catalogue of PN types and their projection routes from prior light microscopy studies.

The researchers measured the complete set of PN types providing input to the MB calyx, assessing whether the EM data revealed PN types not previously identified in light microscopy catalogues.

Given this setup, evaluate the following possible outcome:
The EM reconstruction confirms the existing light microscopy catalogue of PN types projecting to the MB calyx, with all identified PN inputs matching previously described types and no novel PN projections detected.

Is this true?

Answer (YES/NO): NO